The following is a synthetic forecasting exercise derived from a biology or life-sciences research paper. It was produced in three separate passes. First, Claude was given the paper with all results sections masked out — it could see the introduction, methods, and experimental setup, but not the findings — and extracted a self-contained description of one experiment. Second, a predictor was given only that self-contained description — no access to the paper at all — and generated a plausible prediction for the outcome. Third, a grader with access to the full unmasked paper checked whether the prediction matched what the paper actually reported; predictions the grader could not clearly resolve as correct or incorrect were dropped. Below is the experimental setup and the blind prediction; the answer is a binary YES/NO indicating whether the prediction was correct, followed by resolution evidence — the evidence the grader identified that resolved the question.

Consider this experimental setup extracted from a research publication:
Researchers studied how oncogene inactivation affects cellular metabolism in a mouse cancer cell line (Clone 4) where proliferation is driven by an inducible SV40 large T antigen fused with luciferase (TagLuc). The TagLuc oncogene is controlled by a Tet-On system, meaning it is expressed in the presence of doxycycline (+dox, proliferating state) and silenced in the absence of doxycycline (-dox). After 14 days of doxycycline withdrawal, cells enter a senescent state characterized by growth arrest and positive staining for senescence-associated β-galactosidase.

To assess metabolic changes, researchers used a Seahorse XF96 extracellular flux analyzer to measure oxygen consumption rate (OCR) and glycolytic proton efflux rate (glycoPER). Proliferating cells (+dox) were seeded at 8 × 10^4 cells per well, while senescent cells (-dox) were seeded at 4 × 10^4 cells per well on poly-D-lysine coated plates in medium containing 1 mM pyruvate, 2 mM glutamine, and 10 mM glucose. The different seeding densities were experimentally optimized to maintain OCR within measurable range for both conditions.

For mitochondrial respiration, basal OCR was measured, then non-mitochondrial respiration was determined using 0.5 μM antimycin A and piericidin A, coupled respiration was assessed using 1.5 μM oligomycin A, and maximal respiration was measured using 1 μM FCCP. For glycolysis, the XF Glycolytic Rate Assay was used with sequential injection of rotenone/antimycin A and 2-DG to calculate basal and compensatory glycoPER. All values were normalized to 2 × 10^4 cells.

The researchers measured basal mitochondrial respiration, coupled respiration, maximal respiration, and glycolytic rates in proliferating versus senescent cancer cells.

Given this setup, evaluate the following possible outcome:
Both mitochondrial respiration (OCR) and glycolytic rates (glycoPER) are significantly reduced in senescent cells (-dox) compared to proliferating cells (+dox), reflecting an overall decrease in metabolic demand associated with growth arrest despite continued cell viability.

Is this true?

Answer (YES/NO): NO